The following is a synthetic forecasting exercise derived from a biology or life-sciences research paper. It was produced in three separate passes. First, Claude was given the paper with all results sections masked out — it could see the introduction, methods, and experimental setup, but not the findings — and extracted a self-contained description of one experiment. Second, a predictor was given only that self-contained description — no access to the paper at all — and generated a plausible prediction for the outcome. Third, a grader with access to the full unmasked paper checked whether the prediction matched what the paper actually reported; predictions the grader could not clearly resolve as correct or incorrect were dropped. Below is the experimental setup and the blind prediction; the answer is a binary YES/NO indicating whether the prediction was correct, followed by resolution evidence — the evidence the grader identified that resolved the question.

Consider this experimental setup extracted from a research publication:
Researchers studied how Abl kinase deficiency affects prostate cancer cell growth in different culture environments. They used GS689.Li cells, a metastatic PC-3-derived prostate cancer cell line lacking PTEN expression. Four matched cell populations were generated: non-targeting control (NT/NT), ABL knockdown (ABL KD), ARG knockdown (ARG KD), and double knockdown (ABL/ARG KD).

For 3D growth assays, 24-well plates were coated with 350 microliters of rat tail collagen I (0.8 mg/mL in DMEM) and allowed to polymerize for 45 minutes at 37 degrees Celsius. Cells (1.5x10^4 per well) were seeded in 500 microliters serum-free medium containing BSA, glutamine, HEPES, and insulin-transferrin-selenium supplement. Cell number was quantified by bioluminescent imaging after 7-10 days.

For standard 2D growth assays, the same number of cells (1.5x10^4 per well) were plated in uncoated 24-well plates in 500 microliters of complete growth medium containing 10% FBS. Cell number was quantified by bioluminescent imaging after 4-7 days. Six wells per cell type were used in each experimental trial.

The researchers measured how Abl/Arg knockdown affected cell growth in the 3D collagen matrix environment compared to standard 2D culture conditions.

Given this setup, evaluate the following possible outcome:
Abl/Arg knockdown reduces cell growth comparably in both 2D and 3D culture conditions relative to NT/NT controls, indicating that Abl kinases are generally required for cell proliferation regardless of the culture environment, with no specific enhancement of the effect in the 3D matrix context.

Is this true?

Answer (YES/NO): NO